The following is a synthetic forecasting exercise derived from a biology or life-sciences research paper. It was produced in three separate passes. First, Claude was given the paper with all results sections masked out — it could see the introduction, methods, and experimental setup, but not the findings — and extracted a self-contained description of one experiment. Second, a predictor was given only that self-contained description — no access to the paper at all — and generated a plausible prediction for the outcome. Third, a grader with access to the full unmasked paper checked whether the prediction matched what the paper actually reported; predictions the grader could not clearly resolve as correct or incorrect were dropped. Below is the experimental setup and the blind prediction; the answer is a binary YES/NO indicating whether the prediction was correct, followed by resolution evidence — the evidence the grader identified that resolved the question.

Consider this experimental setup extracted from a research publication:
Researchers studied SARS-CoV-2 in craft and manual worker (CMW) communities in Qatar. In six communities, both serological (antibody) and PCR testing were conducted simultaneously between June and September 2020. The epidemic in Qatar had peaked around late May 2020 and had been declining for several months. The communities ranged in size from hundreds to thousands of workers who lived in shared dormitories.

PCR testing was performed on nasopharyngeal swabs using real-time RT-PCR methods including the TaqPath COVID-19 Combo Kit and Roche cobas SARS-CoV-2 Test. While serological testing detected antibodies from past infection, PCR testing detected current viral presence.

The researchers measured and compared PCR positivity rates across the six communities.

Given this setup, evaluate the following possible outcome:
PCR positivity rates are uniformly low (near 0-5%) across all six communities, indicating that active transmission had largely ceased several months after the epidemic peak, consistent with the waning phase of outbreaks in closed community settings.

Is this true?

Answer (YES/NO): NO